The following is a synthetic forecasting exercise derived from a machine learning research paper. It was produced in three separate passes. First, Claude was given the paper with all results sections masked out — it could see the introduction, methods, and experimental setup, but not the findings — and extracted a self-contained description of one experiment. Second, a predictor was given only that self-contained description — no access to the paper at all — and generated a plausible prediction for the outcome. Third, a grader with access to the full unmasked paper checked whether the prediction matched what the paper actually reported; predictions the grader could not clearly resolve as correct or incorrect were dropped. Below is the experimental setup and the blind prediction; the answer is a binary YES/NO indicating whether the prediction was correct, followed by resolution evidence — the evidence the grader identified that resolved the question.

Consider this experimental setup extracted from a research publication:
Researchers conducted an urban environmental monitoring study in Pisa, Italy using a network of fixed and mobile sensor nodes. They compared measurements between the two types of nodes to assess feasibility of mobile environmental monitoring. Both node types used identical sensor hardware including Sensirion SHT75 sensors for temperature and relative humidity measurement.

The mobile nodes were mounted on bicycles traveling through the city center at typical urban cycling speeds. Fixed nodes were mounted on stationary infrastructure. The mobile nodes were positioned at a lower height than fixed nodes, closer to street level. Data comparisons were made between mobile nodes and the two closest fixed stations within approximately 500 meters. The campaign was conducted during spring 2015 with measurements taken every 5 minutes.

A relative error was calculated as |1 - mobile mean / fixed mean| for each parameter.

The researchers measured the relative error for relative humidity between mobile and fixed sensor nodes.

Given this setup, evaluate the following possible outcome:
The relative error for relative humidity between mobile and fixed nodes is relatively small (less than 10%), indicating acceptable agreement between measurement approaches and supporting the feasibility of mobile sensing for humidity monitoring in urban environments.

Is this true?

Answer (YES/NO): NO